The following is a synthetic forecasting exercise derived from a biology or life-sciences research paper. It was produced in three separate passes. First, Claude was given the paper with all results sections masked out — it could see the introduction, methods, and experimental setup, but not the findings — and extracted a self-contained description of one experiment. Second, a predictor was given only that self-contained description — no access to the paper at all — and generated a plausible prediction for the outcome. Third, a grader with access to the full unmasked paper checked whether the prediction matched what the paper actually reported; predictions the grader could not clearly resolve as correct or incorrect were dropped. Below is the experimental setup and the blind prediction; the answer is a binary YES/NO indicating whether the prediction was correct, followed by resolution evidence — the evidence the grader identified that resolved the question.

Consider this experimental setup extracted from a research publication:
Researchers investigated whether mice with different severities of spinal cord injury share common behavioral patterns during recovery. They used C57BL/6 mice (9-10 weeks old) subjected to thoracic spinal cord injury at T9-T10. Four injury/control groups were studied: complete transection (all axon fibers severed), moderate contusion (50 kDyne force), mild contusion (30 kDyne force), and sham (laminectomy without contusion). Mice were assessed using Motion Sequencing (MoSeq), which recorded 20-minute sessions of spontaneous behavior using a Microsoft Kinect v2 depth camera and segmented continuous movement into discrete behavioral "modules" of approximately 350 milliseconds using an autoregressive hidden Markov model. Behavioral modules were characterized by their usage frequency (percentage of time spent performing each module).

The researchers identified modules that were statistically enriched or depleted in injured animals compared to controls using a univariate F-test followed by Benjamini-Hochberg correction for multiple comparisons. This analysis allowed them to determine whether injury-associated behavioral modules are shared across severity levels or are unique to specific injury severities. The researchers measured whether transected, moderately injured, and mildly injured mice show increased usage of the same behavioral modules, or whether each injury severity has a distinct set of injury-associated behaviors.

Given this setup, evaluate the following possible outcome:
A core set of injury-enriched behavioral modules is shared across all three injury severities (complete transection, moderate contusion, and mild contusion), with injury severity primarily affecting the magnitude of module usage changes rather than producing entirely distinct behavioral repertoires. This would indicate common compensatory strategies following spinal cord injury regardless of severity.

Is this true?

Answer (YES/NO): NO